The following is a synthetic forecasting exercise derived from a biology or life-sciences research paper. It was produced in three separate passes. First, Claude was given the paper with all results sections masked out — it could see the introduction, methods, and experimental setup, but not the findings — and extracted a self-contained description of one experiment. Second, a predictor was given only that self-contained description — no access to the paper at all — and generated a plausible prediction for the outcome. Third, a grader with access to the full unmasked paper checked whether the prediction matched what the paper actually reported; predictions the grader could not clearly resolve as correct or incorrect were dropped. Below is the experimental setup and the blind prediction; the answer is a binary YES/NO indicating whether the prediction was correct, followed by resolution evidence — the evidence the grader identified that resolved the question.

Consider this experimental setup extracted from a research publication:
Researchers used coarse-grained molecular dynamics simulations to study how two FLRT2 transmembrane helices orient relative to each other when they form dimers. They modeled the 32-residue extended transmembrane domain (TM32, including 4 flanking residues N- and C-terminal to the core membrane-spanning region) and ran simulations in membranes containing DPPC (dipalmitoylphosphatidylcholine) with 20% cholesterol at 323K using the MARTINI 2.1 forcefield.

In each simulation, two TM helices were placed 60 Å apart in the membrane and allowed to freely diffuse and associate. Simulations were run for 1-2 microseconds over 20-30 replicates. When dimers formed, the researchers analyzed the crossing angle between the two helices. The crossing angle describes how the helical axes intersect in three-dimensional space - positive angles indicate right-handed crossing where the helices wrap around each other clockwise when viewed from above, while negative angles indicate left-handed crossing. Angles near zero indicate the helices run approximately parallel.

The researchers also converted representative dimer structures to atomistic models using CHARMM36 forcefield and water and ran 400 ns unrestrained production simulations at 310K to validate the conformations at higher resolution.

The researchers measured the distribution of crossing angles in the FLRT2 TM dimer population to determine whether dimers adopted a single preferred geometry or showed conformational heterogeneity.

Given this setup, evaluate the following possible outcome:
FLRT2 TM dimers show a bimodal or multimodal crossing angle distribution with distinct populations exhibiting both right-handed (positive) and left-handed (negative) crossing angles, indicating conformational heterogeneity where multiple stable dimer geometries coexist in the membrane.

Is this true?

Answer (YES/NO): YES